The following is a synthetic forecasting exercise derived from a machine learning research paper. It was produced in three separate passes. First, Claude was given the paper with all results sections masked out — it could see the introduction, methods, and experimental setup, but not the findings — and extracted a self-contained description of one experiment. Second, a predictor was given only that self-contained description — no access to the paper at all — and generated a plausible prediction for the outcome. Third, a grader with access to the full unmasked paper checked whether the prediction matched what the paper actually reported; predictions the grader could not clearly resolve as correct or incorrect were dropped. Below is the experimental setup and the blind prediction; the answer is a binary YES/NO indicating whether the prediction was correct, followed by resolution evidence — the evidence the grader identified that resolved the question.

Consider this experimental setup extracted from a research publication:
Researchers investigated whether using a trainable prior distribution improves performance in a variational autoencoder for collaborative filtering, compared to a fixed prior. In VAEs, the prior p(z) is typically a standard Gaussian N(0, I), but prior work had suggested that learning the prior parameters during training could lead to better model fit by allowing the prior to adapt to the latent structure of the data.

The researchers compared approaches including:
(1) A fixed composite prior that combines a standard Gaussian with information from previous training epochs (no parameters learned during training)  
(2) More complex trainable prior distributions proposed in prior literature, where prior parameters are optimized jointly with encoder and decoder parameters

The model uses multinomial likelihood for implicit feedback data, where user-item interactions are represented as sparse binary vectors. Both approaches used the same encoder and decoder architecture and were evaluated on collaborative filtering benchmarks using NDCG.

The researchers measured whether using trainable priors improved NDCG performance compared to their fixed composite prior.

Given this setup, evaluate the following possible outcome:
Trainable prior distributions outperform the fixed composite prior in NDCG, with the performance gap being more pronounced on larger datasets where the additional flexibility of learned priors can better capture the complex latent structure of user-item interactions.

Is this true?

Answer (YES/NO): NO